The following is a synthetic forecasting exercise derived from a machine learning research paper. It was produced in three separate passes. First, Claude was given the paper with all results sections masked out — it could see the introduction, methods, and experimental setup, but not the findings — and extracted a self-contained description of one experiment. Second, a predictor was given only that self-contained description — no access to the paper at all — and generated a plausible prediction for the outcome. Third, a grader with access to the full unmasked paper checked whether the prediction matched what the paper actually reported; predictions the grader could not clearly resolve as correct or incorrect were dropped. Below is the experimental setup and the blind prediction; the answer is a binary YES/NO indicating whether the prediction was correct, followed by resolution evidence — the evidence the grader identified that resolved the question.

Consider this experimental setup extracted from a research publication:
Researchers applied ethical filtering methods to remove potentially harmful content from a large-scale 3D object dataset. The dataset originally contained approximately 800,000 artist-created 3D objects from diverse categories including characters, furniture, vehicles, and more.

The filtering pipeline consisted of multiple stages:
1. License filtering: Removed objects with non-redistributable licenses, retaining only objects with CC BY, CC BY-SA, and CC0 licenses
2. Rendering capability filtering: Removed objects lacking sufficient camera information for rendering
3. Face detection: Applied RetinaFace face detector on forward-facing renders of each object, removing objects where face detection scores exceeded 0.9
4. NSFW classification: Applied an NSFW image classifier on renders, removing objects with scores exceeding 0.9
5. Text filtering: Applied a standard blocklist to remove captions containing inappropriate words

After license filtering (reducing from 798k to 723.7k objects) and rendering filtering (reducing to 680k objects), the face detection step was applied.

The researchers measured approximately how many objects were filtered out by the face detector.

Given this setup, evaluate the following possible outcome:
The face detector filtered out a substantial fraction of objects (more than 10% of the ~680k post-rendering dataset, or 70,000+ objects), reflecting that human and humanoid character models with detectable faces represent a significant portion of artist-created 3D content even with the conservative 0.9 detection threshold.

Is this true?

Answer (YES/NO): NO